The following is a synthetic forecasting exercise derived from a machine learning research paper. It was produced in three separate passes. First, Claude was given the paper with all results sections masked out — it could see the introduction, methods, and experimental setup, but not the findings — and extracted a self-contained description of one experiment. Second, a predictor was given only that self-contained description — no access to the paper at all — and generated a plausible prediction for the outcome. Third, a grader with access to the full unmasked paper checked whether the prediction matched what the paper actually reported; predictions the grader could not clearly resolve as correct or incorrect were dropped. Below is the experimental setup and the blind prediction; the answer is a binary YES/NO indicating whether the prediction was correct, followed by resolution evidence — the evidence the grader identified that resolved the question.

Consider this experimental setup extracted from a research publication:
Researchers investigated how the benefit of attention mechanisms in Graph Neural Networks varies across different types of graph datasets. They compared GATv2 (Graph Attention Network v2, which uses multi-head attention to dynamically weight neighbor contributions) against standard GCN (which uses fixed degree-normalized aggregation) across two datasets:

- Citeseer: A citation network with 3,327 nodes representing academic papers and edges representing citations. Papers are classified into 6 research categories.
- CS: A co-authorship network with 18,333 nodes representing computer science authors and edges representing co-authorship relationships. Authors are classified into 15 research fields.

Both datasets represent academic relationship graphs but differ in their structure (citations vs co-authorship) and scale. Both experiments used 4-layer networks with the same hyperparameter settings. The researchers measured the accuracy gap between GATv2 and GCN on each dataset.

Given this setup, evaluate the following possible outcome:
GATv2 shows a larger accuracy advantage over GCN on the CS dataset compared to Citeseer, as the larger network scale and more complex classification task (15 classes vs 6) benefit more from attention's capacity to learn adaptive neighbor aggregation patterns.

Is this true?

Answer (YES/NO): YES